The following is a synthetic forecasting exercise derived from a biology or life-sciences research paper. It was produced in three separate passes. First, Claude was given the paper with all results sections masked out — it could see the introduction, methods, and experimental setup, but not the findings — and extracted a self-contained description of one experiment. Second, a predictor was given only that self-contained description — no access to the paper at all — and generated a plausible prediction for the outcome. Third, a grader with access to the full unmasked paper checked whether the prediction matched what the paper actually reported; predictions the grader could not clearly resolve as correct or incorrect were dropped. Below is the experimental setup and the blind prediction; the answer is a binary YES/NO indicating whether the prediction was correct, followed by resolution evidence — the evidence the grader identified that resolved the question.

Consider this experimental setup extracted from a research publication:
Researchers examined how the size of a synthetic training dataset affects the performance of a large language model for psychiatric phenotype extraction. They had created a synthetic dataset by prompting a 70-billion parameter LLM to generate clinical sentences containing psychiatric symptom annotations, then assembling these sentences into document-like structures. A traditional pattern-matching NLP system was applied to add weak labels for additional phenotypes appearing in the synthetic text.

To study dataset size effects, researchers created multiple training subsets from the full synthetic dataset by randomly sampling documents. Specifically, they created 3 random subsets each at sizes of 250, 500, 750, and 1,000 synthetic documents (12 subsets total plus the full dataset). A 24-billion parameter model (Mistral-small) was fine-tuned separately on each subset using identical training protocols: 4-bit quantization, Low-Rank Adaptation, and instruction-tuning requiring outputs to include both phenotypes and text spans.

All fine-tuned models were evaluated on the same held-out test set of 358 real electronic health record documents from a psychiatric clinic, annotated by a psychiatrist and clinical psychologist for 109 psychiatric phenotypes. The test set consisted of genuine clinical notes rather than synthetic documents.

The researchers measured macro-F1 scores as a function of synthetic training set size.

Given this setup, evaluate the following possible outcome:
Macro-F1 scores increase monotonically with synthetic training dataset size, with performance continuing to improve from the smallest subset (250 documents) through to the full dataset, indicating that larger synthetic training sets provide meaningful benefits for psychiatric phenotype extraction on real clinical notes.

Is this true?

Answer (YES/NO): NO